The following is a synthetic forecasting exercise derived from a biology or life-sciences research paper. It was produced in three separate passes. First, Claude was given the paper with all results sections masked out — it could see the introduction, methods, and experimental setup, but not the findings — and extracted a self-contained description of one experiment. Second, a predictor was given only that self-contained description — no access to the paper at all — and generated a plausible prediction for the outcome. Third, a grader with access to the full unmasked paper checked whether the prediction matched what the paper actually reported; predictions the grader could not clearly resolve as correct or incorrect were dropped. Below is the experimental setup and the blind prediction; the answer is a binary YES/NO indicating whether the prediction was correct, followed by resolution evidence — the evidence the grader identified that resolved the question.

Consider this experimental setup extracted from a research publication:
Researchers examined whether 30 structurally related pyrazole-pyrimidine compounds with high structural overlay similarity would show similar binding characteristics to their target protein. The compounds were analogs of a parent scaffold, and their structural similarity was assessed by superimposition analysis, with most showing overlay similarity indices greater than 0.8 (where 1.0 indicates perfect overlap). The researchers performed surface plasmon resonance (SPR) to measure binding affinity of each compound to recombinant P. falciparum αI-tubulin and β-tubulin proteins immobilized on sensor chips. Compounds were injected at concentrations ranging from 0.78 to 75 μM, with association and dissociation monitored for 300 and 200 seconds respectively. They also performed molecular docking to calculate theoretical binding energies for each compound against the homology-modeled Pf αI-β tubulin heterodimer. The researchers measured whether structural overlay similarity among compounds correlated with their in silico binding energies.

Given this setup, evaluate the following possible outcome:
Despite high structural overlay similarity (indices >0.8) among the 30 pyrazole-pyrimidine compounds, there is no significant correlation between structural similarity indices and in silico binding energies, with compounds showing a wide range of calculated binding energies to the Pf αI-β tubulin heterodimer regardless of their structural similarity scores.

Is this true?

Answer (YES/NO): NO